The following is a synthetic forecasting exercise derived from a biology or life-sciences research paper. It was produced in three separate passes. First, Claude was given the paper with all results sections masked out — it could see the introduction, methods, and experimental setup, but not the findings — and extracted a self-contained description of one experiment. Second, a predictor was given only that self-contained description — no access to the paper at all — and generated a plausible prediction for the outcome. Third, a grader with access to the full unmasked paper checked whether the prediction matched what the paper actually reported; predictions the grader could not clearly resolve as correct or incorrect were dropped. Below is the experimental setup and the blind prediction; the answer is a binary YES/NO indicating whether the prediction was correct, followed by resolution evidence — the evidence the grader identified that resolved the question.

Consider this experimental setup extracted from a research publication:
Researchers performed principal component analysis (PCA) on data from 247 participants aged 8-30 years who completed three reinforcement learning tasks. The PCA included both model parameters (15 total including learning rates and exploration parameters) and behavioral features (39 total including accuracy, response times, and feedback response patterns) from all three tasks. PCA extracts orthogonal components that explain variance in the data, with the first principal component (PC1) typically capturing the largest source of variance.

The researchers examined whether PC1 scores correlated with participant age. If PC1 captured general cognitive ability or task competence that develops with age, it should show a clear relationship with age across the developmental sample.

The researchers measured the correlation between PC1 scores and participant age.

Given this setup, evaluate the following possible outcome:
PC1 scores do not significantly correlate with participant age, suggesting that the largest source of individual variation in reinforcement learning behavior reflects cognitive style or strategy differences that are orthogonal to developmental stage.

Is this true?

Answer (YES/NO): NO